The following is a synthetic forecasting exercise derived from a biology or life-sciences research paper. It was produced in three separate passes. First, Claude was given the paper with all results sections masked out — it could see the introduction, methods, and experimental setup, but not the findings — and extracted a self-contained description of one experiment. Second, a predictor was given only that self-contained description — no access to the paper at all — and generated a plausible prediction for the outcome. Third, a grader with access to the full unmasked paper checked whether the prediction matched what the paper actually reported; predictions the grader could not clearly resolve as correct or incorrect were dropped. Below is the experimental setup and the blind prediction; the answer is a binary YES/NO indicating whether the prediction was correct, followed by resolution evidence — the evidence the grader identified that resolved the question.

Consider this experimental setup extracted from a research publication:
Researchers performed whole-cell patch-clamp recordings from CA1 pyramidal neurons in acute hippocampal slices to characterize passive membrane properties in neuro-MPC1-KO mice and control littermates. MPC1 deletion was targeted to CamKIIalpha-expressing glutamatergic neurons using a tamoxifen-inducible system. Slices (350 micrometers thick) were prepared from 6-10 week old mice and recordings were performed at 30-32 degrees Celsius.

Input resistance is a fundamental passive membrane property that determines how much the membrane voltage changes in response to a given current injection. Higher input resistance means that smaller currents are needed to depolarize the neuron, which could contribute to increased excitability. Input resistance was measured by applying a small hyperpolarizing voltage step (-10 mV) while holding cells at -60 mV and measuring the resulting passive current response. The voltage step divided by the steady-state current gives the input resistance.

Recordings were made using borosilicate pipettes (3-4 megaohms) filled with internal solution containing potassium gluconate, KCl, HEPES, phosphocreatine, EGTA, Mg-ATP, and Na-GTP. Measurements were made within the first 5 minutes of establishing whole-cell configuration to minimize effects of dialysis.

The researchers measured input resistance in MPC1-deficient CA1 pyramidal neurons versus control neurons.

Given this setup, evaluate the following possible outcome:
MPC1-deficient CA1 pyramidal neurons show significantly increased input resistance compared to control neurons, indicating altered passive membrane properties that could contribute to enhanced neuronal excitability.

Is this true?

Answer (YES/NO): YES